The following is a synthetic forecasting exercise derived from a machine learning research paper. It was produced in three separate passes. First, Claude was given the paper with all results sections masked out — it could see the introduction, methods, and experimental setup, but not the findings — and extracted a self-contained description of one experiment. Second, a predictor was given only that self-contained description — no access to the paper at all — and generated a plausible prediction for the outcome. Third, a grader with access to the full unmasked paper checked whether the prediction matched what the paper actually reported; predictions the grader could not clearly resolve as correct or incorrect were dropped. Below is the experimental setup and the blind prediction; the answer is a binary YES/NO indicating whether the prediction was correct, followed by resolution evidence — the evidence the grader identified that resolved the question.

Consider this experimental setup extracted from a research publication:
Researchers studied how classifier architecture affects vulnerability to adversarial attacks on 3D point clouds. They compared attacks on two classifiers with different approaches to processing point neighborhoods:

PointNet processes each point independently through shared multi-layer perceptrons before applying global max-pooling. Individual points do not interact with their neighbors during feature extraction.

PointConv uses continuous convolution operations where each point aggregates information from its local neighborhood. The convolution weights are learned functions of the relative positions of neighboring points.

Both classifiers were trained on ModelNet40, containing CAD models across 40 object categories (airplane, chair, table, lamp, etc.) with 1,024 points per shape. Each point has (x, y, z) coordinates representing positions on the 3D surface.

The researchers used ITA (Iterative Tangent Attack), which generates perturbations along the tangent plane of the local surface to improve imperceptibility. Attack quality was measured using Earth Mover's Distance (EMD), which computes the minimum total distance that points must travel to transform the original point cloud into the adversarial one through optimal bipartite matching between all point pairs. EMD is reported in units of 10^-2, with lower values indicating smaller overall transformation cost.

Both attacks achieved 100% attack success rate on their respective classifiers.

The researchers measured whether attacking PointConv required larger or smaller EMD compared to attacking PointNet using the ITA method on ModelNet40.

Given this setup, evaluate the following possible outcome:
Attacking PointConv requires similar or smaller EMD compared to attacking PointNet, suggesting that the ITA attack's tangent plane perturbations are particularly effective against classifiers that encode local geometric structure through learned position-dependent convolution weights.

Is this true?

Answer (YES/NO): NO